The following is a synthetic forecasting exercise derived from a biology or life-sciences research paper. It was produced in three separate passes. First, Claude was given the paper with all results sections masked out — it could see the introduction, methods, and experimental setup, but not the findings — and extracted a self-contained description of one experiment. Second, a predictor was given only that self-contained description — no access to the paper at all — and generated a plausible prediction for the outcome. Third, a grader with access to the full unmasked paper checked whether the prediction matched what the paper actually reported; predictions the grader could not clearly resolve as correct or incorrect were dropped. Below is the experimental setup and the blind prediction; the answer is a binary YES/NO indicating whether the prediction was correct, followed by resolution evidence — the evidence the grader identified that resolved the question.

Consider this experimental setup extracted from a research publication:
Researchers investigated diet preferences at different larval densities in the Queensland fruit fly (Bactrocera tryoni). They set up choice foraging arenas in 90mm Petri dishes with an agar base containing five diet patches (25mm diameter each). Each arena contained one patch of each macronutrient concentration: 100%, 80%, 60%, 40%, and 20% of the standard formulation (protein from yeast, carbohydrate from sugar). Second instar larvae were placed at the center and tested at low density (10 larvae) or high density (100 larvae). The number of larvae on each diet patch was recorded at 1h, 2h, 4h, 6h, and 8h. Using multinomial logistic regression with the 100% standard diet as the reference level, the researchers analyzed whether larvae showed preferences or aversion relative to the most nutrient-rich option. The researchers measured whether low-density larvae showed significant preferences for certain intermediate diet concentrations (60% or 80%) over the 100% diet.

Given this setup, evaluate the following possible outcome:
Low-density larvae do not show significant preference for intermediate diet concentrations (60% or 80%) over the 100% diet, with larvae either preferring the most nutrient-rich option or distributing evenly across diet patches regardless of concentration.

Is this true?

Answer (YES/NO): NO